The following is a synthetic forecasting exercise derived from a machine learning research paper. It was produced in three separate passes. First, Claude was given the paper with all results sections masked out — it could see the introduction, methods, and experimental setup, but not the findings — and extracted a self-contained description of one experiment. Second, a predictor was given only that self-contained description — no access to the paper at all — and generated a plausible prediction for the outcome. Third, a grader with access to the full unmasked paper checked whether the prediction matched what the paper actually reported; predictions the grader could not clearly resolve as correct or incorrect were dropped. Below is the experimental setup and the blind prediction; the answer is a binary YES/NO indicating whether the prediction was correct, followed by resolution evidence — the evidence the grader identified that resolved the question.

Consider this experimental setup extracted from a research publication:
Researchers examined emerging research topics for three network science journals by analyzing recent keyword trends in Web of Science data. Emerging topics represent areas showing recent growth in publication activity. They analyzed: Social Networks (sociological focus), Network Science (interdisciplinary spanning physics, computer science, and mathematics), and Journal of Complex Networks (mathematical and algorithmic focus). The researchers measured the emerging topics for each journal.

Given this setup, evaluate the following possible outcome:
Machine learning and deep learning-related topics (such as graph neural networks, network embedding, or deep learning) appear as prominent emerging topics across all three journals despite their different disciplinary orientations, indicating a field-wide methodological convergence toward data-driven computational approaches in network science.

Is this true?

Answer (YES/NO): NO